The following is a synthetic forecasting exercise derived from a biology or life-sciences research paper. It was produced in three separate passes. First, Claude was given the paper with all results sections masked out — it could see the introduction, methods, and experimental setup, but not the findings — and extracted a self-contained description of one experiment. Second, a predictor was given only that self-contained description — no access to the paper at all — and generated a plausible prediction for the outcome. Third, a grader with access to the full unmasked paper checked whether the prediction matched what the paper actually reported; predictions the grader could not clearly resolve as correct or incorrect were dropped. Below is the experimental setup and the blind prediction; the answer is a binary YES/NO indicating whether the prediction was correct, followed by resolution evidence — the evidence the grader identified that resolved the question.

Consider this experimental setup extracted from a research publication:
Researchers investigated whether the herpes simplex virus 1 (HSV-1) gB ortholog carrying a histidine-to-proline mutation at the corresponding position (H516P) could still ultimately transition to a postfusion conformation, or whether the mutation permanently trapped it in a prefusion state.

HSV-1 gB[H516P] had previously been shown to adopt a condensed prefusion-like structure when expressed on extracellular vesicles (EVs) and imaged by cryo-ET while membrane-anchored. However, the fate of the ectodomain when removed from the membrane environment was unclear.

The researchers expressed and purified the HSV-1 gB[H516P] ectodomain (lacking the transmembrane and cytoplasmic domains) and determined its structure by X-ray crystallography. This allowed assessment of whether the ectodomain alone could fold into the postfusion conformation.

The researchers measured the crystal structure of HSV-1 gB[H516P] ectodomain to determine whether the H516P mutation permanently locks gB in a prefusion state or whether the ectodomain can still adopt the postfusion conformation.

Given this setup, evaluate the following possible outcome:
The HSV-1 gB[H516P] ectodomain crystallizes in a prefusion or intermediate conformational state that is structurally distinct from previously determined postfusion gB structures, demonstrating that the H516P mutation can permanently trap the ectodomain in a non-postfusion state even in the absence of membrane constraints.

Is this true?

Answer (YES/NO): NO